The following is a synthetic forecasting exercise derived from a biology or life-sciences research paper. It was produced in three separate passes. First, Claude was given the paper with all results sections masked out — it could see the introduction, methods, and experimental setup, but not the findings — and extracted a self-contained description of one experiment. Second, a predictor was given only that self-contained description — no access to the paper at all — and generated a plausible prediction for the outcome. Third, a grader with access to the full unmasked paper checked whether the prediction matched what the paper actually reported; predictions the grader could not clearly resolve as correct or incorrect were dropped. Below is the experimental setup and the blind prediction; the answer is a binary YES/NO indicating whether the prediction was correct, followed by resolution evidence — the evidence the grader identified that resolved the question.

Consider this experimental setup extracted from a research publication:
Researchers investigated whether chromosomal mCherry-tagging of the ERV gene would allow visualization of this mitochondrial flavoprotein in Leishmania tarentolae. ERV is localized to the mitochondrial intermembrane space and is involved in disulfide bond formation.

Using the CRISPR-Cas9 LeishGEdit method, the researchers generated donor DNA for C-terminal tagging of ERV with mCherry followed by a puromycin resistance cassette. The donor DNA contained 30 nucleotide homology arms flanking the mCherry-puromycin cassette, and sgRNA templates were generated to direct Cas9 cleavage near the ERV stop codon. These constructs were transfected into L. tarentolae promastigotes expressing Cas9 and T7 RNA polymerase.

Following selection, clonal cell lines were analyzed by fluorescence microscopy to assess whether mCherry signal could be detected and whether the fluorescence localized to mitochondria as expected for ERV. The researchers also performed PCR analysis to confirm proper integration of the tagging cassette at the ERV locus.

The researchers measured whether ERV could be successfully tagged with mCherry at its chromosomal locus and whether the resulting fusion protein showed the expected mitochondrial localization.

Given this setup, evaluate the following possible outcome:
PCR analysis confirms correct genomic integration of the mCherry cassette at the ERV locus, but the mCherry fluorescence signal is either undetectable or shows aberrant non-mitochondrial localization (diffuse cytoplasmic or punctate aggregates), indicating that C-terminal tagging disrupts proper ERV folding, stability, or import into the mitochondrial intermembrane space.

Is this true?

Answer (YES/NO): NO